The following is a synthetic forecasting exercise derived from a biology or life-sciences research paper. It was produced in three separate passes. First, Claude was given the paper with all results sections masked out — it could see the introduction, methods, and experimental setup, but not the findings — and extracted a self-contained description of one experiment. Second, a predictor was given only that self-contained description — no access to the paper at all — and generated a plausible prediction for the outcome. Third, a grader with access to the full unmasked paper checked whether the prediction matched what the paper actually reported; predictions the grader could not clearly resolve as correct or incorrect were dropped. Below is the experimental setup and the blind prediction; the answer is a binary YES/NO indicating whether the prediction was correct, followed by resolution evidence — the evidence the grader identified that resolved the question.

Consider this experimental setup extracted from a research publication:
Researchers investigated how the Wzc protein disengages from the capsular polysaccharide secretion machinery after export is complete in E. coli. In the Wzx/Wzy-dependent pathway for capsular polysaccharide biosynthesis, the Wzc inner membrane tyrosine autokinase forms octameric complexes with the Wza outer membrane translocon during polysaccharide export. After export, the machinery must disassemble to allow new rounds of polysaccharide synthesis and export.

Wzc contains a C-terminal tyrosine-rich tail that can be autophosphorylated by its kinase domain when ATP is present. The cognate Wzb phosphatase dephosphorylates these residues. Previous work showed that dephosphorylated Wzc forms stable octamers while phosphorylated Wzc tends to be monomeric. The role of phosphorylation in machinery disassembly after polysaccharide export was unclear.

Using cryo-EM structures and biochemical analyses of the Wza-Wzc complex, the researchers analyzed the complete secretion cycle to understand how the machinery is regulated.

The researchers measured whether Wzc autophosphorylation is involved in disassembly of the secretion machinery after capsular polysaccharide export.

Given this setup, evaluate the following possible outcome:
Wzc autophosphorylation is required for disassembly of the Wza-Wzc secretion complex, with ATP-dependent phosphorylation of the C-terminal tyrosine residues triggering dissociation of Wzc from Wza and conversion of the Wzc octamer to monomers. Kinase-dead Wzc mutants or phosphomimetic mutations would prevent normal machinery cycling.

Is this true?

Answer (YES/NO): YES